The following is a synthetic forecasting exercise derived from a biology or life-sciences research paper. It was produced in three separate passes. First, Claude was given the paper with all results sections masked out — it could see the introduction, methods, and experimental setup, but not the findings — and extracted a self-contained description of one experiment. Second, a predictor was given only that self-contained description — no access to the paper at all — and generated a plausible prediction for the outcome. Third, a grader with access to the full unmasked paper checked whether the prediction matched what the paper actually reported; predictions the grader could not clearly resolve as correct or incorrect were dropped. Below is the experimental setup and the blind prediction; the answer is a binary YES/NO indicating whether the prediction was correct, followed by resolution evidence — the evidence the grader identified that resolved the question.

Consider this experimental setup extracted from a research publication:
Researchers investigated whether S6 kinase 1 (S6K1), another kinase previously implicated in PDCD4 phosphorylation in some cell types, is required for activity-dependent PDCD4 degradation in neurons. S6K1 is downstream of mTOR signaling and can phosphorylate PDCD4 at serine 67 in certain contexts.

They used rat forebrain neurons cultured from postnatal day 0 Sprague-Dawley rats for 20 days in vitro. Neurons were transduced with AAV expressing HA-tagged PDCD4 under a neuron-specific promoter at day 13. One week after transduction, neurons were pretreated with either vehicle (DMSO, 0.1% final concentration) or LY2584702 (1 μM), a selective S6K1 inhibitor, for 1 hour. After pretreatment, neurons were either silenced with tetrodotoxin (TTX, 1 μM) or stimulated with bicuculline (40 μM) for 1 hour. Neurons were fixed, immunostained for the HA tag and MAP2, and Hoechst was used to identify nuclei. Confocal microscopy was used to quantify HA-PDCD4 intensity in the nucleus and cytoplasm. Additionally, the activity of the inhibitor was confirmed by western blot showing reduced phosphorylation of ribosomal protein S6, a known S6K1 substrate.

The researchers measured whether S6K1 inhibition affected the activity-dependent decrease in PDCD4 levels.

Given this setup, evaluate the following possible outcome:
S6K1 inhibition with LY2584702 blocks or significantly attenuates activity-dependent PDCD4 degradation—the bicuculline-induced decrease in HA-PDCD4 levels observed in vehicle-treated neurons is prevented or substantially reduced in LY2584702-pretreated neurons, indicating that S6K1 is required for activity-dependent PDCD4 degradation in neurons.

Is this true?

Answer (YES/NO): NO